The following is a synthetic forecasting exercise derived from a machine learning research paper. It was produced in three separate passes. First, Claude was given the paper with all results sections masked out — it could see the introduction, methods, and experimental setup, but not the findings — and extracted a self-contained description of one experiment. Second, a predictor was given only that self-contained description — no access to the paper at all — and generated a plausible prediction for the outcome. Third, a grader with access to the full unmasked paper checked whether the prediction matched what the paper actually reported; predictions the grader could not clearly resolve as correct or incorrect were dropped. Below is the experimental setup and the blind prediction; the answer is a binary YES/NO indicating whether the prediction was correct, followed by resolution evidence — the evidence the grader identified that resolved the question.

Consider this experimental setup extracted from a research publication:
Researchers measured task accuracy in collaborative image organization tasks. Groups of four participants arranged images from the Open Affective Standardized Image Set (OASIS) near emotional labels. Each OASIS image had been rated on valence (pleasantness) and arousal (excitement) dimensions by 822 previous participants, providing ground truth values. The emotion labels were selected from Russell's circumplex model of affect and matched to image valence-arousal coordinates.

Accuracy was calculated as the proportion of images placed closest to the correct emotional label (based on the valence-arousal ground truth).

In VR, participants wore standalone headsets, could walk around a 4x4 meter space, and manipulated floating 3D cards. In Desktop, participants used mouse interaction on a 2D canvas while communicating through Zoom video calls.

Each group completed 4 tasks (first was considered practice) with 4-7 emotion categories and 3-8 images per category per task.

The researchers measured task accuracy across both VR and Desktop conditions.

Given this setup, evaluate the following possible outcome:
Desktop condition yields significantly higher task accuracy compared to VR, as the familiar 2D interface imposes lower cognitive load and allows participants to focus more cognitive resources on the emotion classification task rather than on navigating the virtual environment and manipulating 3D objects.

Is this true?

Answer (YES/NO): NO